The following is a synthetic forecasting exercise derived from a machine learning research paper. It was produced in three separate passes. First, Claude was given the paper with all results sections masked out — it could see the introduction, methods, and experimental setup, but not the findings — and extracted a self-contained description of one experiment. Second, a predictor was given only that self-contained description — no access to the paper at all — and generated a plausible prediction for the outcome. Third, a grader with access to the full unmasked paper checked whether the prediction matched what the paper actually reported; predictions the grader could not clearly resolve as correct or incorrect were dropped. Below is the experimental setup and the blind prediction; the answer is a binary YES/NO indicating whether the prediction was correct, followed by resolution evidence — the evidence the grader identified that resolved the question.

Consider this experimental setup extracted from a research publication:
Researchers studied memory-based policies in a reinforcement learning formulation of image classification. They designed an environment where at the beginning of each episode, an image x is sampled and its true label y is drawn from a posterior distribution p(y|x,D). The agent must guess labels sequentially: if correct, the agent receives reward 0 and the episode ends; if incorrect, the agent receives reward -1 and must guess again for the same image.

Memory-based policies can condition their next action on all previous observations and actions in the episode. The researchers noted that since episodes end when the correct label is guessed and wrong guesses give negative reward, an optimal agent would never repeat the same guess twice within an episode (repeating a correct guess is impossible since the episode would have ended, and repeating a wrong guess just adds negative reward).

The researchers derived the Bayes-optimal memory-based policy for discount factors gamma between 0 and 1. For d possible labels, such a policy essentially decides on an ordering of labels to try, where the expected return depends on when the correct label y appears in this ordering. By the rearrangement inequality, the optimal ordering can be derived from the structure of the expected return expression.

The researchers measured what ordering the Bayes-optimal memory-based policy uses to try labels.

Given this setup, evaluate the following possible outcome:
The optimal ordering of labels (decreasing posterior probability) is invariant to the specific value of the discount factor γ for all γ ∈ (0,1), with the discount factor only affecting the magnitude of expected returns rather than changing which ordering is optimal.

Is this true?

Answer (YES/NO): YES